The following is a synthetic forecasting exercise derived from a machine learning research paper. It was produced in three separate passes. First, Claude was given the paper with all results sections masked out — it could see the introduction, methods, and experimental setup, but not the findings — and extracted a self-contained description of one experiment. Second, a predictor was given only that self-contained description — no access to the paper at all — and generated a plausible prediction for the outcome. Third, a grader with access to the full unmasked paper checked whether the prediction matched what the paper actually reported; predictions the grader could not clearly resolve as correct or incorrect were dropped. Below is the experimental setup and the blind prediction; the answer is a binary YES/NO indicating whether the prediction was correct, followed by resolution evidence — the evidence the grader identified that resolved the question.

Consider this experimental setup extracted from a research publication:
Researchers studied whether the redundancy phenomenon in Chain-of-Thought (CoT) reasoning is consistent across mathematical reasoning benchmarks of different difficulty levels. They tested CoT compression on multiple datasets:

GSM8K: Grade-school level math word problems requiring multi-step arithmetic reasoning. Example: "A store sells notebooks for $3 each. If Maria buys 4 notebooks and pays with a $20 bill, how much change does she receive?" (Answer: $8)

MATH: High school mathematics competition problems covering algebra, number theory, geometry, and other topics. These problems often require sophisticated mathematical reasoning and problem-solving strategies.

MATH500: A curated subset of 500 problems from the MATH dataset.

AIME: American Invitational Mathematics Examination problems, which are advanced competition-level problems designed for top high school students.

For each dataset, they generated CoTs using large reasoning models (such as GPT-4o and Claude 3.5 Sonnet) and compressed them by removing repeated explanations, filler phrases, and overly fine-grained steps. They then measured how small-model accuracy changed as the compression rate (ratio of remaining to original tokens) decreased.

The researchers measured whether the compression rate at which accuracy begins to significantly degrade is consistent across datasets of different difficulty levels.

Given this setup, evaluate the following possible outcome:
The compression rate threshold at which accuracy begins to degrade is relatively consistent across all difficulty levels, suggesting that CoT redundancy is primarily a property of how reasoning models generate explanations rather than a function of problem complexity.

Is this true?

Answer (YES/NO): YES